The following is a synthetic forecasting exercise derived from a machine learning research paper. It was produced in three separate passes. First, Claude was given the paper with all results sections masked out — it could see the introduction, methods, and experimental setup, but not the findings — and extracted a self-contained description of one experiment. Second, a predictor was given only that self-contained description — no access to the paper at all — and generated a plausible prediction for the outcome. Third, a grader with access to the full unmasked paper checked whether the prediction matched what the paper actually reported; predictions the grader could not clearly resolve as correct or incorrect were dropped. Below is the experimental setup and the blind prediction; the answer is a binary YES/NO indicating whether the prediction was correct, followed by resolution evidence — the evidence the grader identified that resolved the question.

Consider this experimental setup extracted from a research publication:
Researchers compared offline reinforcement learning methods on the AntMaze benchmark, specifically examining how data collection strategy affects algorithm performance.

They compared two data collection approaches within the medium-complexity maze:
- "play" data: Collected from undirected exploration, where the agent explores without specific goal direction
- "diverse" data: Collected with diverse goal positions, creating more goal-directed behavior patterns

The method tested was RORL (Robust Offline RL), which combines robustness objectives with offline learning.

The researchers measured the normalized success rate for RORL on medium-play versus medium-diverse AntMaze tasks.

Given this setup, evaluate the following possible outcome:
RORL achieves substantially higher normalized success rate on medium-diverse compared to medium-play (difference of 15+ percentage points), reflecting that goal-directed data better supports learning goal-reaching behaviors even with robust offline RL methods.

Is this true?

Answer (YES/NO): NO